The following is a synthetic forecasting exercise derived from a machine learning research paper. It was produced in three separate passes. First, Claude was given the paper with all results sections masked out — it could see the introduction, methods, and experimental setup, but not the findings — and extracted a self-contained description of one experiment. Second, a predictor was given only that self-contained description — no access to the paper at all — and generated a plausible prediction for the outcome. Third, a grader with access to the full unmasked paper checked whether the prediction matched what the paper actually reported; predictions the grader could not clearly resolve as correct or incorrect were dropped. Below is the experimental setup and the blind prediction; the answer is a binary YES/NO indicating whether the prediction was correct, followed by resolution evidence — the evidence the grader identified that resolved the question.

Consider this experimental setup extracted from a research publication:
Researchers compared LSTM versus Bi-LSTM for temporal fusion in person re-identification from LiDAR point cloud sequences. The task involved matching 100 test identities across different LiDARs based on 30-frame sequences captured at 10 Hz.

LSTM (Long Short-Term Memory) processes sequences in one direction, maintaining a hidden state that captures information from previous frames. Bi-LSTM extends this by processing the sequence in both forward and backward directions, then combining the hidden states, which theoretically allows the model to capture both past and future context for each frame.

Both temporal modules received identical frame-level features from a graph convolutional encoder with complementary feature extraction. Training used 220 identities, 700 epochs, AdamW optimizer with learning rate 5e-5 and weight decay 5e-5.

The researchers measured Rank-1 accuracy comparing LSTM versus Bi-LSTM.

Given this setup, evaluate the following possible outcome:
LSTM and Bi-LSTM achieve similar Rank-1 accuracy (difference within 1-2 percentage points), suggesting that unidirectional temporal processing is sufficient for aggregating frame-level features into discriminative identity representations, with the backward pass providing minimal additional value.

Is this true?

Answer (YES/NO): NO